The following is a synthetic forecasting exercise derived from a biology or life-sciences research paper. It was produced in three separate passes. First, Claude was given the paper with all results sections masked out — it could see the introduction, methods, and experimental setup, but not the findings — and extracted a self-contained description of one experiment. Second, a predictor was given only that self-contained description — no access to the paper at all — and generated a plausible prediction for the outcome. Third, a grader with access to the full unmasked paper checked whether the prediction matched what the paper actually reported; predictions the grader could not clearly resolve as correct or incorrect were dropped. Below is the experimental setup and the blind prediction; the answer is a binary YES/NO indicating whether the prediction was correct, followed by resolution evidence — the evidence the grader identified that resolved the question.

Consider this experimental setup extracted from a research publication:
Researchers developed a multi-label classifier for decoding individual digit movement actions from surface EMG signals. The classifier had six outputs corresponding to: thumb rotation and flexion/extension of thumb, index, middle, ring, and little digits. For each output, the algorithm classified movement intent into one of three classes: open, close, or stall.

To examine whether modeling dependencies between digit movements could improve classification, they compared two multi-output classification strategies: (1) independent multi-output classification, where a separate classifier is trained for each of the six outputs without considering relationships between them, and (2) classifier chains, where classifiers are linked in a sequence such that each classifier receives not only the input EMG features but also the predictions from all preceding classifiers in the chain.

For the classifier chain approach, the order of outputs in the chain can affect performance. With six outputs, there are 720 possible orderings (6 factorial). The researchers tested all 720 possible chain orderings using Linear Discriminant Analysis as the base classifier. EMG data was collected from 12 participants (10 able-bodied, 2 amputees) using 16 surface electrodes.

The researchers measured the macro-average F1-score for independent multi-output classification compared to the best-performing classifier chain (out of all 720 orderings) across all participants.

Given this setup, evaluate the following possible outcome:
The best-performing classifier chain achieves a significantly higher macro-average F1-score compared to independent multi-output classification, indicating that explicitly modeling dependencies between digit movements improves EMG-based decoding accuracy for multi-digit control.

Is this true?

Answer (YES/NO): NO